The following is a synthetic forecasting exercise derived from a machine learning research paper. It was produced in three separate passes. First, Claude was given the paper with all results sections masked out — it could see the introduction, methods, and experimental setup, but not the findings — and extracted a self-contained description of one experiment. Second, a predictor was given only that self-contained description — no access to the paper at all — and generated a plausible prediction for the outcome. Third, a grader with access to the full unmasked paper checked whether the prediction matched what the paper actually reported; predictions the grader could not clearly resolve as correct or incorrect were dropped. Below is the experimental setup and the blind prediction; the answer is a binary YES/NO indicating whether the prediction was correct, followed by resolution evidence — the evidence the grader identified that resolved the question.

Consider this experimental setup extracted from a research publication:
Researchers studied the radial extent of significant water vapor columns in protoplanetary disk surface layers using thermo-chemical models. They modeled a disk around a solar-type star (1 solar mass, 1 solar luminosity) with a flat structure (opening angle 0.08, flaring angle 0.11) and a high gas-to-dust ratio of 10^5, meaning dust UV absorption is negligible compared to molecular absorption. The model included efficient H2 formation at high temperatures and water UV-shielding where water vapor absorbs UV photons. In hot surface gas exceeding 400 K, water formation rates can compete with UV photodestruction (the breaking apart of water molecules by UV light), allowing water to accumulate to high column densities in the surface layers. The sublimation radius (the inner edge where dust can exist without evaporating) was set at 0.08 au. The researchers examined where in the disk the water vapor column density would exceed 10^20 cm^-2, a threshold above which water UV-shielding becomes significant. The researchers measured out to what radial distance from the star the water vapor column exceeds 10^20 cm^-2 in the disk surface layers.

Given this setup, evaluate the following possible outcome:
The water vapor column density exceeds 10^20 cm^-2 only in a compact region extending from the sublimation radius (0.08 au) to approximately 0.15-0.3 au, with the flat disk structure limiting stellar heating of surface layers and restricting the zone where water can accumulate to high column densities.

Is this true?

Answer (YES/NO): NO